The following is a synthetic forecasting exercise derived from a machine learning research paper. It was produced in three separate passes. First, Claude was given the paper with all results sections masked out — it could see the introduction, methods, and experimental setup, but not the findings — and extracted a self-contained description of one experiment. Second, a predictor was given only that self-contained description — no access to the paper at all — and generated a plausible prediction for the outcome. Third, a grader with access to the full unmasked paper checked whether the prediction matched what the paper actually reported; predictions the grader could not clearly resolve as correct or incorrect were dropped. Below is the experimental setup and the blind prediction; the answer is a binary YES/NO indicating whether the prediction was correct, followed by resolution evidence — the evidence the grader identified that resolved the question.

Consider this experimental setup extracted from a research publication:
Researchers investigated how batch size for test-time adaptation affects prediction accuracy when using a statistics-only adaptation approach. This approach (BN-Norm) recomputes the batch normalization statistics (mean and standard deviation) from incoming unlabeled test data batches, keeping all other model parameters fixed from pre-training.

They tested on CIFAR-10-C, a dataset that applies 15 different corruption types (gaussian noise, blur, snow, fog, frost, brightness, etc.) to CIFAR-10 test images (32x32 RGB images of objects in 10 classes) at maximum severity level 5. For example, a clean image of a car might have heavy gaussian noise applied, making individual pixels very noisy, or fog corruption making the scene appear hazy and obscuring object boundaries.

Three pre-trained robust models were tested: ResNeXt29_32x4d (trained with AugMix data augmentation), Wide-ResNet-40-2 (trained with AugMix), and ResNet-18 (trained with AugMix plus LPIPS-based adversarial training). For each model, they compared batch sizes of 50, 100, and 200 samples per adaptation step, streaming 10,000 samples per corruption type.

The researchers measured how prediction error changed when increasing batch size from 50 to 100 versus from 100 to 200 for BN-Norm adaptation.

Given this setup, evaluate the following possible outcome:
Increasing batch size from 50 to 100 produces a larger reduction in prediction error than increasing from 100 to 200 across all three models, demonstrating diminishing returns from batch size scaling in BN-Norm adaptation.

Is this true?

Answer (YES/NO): YES